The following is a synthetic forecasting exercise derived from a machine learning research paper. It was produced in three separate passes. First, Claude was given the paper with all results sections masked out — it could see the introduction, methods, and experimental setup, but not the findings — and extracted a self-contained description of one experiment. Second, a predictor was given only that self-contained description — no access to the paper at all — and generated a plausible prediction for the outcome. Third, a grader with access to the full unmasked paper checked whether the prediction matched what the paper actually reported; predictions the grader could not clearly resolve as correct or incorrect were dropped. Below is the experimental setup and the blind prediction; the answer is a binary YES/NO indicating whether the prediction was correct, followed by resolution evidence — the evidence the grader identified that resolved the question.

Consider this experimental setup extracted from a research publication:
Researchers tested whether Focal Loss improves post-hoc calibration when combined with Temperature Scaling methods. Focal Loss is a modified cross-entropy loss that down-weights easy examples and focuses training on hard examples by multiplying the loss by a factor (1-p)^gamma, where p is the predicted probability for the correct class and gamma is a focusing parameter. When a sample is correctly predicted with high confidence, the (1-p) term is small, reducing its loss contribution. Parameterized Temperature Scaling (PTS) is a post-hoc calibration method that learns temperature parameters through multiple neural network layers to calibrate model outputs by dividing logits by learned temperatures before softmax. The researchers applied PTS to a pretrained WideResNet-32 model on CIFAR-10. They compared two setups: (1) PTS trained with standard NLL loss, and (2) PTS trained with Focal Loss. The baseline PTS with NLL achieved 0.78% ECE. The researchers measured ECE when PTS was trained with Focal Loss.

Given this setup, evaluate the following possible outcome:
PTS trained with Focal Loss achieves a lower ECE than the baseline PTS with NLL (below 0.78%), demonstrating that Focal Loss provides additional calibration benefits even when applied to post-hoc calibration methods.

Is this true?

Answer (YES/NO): NO